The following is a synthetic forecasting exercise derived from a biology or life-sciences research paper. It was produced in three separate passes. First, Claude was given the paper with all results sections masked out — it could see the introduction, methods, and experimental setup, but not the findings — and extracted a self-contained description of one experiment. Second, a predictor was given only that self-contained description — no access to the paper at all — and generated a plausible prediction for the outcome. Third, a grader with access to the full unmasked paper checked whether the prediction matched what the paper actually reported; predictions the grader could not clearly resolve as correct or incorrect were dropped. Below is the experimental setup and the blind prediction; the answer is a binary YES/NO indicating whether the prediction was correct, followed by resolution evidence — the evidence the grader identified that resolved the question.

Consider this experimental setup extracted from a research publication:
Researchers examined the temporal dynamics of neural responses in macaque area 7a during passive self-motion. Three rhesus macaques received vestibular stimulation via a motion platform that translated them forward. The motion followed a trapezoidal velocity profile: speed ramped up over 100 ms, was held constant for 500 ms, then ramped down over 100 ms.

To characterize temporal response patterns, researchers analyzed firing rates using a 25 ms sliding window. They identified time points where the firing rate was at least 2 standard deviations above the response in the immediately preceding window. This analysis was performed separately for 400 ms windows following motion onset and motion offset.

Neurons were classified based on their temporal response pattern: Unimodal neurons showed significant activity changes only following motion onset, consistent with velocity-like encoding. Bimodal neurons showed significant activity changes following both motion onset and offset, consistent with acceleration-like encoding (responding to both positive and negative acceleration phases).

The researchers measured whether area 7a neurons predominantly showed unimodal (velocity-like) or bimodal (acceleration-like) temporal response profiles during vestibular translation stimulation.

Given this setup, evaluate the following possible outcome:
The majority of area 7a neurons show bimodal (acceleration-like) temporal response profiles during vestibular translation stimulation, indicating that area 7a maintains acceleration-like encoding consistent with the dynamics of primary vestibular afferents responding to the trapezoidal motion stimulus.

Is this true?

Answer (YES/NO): NO